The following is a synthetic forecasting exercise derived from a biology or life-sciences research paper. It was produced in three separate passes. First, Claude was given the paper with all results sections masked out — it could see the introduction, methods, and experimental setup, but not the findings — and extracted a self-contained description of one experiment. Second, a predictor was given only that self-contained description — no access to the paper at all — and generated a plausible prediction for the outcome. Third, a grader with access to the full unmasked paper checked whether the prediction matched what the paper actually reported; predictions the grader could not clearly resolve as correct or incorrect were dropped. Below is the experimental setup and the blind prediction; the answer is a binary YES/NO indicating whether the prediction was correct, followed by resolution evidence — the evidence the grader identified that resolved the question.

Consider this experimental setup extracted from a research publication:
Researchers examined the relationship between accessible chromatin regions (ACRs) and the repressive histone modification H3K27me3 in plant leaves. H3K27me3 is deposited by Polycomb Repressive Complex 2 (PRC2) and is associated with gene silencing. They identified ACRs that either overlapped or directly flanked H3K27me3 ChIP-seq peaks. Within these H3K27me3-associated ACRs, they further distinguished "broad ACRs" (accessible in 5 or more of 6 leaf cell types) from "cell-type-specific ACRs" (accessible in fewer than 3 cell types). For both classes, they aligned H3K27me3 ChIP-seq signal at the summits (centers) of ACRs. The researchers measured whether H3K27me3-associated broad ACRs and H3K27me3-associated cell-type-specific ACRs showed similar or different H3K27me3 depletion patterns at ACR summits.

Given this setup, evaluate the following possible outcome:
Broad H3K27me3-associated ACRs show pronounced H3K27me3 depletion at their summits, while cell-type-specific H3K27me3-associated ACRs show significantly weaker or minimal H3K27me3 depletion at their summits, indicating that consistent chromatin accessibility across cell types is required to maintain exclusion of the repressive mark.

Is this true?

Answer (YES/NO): YES